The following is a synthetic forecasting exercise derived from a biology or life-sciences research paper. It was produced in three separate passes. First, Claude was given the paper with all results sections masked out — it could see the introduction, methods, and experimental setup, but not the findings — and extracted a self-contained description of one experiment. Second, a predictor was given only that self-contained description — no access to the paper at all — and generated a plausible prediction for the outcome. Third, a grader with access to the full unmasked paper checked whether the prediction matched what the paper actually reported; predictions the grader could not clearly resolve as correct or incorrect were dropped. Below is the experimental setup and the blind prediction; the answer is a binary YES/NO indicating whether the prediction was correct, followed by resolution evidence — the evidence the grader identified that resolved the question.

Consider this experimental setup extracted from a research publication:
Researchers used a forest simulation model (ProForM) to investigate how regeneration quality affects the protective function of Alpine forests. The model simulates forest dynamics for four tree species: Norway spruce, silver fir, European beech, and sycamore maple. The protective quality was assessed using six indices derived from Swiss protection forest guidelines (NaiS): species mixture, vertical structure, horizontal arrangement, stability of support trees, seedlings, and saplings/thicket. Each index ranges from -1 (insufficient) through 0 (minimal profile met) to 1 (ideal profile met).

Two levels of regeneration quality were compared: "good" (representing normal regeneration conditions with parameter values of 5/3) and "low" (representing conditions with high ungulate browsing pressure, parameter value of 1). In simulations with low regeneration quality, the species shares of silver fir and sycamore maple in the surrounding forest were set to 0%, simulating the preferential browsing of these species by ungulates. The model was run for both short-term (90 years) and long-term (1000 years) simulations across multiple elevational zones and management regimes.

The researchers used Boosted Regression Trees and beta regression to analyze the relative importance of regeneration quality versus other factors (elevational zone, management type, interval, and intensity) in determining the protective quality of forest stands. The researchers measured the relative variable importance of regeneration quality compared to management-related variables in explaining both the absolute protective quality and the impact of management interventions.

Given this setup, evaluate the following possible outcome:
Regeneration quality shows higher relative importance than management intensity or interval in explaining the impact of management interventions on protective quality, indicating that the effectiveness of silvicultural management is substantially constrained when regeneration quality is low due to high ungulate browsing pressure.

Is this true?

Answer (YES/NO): YES